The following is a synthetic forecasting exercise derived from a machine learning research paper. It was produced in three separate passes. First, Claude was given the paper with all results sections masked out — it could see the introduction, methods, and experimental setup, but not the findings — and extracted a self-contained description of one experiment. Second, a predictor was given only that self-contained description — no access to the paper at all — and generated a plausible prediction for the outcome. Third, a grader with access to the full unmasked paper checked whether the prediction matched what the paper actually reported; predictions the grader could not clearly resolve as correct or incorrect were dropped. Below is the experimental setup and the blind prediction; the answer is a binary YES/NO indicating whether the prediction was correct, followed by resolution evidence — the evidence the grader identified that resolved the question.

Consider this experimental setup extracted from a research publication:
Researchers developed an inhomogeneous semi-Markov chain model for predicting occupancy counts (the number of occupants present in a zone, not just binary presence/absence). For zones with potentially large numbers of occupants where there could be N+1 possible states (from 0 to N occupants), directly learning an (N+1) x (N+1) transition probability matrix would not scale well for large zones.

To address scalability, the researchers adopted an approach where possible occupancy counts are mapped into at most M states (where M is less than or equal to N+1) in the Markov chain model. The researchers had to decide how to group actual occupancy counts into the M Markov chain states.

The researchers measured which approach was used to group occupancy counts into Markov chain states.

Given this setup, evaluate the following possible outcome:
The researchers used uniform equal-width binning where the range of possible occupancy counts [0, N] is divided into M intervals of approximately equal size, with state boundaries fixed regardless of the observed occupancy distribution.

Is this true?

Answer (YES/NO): NO